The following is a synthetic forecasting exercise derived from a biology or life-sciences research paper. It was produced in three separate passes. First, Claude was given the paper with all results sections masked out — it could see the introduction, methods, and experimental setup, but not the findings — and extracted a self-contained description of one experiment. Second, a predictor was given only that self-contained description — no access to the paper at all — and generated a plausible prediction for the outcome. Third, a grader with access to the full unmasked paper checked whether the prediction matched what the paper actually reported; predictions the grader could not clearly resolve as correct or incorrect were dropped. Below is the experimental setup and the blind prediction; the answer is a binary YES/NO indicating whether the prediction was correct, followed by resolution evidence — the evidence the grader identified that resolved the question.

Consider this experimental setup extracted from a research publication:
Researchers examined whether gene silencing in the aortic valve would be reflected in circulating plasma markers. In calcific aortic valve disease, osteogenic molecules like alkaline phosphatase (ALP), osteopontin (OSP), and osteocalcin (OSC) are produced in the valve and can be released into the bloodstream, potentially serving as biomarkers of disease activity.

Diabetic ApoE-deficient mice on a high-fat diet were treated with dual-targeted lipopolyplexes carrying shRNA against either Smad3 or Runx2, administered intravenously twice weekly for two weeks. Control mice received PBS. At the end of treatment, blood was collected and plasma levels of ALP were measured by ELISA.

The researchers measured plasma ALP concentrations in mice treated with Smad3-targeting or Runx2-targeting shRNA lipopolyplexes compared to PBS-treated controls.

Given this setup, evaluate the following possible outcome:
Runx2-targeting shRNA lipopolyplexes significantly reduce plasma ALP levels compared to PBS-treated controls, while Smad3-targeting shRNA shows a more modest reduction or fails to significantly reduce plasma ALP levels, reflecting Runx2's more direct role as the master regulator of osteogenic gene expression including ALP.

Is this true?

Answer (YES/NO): YES